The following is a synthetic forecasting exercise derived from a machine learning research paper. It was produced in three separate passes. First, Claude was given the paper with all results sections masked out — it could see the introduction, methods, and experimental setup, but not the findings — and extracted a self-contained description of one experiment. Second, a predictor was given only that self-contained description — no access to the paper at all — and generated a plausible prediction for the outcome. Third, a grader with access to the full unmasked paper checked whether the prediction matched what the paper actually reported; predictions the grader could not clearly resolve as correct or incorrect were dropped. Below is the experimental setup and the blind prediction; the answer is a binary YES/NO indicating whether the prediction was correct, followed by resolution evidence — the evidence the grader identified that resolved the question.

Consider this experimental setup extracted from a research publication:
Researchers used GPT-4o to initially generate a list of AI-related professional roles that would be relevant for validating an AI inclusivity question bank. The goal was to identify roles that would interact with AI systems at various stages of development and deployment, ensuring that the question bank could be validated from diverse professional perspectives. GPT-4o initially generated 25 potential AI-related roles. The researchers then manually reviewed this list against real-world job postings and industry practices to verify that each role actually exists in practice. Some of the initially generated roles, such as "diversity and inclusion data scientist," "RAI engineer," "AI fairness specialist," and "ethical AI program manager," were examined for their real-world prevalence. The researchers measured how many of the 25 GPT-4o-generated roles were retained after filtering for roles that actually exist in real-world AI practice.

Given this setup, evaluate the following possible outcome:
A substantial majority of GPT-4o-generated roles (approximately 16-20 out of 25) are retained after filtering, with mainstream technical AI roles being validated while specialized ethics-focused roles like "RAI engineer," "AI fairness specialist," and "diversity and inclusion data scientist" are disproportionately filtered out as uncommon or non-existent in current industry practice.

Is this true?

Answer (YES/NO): NO